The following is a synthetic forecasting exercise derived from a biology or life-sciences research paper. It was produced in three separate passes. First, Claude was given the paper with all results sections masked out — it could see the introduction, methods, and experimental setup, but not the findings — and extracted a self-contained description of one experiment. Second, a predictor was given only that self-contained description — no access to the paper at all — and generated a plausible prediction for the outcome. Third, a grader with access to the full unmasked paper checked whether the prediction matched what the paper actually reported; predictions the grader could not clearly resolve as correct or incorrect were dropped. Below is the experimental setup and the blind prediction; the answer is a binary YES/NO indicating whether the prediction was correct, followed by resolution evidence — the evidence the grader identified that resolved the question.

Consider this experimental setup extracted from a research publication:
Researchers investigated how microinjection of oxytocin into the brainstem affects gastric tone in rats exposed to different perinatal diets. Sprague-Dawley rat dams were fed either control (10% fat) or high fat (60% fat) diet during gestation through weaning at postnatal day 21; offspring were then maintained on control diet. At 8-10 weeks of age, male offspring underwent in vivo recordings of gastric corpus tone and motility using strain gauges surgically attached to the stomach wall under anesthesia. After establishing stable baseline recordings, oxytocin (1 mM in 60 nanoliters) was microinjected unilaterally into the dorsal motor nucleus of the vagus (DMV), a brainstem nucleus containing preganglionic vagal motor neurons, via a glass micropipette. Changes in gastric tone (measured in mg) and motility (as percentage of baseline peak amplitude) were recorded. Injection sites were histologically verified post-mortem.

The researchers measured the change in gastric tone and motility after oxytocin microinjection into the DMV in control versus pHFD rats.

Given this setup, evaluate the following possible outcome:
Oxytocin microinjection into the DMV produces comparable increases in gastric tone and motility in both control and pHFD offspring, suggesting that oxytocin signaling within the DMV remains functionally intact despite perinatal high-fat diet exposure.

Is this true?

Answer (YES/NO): NO